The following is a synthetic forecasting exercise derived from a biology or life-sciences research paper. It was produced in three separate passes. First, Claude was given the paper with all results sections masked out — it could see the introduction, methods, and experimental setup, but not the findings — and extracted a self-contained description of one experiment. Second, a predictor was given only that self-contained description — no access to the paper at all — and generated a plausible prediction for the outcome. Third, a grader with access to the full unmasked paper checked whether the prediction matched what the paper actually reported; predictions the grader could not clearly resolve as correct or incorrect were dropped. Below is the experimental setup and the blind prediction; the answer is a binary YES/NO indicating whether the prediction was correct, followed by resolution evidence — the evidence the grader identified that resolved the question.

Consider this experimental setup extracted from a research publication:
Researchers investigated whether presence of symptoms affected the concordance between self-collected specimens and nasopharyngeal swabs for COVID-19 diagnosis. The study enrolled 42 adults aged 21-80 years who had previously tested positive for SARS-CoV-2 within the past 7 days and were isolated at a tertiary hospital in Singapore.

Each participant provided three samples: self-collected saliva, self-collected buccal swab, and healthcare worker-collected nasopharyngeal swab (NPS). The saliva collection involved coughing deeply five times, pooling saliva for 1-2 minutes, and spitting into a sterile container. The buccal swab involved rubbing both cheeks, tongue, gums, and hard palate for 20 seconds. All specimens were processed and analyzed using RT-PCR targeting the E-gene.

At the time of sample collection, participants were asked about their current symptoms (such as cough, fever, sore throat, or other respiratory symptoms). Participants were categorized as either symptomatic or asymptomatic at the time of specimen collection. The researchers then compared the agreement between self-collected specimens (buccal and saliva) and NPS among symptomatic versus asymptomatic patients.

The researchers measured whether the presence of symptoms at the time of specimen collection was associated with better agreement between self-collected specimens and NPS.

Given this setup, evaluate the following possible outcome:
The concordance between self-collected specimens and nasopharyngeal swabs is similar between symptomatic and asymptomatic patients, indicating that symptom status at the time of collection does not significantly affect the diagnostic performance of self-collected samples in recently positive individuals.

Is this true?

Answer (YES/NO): NO